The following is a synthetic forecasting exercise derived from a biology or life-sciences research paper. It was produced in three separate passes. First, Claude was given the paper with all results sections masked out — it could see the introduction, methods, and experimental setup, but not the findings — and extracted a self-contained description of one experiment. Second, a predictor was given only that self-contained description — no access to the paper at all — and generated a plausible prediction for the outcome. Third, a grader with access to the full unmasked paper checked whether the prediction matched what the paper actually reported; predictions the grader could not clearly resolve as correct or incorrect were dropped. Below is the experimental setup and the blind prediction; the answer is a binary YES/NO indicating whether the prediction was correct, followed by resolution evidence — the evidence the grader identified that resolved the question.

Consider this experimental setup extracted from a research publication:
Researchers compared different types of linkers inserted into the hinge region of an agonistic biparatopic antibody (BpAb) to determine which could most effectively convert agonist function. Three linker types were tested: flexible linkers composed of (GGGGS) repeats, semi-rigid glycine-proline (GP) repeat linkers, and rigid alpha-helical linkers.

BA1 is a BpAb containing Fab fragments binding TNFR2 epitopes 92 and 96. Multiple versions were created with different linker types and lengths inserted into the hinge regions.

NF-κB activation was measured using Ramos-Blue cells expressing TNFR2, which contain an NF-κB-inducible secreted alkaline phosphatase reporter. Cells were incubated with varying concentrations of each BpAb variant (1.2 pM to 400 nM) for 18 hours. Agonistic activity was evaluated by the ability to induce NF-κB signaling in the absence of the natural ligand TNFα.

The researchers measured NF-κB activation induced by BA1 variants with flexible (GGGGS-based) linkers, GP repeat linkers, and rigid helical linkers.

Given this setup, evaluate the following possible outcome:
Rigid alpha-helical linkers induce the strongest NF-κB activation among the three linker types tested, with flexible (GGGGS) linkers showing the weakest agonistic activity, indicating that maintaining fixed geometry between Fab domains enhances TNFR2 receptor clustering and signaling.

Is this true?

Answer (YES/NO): NO